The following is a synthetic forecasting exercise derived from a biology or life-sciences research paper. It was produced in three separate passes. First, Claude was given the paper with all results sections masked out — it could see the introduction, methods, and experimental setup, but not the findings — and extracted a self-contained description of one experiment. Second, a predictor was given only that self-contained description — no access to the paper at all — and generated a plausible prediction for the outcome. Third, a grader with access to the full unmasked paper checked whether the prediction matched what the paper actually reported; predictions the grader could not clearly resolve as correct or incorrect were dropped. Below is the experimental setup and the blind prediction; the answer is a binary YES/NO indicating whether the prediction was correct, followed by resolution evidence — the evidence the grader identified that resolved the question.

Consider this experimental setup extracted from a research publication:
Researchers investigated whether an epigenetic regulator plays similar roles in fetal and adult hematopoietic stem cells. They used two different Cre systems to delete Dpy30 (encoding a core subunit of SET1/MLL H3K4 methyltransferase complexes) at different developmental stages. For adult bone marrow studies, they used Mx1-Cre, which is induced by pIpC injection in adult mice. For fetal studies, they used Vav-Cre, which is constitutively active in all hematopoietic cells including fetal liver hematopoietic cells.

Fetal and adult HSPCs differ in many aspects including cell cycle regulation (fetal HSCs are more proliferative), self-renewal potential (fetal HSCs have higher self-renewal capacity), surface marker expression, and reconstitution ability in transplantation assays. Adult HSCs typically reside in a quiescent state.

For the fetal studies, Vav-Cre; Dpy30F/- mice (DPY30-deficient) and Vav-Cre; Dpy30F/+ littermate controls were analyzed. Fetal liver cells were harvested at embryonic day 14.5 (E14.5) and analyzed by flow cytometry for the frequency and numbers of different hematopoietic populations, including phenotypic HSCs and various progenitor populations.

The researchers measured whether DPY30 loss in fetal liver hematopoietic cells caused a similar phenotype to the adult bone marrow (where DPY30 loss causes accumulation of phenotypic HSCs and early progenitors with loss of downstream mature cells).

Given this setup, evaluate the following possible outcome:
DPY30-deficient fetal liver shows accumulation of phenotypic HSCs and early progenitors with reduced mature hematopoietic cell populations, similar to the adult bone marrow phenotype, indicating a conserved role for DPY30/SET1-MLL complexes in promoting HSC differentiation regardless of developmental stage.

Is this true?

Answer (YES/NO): YES